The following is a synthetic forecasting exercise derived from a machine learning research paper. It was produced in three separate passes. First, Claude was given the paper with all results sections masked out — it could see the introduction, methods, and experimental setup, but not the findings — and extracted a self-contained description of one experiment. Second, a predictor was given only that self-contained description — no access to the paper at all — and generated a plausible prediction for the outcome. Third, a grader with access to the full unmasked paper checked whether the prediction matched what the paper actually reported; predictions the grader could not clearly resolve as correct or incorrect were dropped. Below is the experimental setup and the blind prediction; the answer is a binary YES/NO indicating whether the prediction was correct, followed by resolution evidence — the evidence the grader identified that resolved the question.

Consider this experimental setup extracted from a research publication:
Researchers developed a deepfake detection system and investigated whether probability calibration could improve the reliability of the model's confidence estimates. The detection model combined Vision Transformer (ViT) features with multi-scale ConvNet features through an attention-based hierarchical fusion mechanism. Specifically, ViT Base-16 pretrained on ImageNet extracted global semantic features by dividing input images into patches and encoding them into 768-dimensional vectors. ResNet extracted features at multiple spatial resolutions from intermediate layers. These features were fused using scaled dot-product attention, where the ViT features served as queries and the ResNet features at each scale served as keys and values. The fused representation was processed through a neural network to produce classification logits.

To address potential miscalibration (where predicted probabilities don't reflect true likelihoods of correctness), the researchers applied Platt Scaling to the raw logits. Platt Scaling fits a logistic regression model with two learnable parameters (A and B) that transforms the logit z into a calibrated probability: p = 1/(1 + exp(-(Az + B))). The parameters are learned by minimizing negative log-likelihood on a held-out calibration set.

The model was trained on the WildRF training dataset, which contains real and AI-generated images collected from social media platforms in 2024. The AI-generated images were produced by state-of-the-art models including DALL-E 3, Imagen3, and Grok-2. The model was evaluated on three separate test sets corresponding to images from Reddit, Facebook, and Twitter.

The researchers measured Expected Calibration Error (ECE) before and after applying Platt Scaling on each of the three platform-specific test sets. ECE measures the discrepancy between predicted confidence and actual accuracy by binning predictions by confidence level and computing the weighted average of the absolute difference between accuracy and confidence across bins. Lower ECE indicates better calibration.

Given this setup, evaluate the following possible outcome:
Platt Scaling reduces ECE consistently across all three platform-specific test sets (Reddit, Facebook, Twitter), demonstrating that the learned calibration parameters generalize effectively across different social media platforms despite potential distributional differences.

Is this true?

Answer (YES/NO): YES